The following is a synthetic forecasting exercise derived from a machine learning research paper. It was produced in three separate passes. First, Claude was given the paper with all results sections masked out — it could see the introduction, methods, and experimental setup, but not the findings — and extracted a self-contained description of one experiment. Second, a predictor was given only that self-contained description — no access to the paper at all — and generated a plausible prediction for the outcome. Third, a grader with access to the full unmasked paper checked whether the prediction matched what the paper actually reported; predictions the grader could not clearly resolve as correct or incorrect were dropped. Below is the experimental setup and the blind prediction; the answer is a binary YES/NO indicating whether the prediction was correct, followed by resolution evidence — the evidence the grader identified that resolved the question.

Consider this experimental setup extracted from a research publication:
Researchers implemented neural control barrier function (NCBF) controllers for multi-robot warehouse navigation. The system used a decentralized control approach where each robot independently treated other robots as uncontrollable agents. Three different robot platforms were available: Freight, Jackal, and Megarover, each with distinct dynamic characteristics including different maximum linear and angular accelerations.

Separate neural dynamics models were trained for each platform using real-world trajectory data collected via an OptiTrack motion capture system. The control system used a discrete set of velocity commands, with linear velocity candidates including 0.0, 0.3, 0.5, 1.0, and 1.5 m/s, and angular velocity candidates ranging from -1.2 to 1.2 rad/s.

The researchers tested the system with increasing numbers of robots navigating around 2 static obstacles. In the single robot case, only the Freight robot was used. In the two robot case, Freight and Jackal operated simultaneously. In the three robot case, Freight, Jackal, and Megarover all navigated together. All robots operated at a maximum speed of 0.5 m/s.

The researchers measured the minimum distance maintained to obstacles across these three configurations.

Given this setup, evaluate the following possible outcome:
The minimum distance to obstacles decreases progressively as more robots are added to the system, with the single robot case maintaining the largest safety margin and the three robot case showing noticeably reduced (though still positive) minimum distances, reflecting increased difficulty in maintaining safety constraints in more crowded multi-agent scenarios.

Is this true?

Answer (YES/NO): YES